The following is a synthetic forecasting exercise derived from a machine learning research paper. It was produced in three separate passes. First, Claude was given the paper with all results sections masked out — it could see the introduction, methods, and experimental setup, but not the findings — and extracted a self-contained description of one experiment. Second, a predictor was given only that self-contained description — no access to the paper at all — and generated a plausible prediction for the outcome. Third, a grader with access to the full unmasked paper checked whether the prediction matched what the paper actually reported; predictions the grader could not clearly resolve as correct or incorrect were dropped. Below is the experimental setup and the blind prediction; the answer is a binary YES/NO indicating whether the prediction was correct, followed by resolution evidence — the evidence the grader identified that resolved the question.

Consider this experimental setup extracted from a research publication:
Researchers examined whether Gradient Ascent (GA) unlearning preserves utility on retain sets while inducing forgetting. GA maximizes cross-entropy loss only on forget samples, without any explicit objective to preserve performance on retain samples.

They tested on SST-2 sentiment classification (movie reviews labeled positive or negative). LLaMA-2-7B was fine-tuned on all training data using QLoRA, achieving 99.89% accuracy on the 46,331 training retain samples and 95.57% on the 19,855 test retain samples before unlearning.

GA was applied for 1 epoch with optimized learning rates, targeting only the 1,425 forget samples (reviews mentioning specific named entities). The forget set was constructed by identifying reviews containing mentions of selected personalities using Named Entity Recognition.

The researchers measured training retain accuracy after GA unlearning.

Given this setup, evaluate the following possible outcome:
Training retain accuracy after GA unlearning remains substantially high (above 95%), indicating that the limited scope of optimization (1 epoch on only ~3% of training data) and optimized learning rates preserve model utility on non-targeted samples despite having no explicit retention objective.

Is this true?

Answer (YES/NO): NO